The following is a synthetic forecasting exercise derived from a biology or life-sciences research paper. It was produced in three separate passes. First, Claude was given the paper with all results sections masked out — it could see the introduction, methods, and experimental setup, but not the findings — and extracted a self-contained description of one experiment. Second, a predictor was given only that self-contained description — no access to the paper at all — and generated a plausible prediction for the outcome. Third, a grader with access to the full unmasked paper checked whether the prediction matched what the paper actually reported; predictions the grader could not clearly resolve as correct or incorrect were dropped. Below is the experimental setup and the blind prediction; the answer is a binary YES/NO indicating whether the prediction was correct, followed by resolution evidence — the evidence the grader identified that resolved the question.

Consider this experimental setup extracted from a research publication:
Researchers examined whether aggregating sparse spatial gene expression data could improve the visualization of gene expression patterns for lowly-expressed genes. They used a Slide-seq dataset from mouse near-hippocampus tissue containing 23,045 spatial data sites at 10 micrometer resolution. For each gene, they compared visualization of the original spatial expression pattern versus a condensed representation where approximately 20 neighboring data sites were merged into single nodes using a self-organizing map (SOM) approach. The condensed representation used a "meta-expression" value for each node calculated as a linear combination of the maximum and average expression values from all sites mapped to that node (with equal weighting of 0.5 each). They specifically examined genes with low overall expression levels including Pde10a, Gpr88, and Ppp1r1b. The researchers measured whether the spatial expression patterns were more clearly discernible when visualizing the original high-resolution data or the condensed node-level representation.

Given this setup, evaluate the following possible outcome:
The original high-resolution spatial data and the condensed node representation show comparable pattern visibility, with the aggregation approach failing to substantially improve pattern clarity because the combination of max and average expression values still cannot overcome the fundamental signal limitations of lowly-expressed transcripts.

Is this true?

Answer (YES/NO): NO